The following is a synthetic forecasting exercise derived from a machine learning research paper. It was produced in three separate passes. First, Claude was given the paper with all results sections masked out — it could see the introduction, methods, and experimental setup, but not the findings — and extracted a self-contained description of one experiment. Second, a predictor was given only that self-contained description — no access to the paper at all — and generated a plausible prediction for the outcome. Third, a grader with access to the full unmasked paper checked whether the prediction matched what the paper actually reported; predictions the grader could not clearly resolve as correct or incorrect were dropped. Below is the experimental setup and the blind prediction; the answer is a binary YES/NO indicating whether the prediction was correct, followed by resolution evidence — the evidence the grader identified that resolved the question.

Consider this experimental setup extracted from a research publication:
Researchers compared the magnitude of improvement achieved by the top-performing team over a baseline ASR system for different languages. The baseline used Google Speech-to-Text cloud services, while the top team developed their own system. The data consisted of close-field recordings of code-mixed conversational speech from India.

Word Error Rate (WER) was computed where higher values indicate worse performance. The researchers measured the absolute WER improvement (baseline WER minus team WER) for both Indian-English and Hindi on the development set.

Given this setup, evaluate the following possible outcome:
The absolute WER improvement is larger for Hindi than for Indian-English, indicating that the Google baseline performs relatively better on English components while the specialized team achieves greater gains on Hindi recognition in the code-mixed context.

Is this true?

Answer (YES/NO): NO